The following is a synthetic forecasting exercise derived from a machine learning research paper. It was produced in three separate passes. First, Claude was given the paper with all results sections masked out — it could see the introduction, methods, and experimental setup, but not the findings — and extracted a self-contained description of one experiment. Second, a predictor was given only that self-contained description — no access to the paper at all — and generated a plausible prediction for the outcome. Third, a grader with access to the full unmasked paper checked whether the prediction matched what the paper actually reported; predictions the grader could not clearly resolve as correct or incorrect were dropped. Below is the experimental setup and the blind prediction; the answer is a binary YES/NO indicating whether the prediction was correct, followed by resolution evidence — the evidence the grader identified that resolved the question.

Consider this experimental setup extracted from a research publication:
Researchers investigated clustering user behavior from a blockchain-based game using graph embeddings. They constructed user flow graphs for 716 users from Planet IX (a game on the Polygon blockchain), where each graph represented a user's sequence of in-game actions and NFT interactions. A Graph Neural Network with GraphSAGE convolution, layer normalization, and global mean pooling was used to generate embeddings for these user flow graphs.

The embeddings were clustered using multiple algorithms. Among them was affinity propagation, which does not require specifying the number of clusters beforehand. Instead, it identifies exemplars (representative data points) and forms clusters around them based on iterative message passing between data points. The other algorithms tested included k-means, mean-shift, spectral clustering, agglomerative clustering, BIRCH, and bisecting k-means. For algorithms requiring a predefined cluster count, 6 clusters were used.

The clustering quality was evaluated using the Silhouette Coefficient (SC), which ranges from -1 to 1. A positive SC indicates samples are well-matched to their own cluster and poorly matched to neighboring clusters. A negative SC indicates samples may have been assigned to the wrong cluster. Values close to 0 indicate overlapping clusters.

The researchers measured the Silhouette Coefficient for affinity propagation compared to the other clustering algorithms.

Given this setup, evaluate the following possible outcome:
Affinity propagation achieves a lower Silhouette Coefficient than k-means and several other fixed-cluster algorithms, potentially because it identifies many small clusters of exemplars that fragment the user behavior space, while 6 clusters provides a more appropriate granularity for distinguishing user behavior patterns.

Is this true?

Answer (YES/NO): YES